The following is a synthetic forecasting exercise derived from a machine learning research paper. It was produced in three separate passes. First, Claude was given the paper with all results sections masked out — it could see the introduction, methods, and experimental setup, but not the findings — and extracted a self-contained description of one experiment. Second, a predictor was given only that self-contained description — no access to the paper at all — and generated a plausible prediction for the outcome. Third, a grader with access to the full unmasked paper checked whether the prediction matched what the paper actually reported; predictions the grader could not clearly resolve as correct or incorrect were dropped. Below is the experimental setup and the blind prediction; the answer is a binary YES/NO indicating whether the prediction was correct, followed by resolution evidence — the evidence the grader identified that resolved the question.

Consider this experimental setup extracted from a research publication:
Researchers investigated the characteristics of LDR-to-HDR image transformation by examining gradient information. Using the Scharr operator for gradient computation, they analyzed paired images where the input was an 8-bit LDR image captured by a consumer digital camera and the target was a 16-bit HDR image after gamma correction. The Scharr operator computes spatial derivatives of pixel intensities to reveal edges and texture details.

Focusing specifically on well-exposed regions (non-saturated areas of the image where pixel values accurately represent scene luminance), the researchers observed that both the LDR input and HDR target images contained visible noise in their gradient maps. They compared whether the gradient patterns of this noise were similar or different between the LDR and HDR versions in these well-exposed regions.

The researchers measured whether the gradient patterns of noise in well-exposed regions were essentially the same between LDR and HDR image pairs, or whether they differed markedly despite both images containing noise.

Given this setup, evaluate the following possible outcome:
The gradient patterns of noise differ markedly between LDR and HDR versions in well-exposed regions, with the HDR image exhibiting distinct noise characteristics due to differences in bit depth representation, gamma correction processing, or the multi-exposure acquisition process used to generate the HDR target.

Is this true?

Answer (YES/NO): YES